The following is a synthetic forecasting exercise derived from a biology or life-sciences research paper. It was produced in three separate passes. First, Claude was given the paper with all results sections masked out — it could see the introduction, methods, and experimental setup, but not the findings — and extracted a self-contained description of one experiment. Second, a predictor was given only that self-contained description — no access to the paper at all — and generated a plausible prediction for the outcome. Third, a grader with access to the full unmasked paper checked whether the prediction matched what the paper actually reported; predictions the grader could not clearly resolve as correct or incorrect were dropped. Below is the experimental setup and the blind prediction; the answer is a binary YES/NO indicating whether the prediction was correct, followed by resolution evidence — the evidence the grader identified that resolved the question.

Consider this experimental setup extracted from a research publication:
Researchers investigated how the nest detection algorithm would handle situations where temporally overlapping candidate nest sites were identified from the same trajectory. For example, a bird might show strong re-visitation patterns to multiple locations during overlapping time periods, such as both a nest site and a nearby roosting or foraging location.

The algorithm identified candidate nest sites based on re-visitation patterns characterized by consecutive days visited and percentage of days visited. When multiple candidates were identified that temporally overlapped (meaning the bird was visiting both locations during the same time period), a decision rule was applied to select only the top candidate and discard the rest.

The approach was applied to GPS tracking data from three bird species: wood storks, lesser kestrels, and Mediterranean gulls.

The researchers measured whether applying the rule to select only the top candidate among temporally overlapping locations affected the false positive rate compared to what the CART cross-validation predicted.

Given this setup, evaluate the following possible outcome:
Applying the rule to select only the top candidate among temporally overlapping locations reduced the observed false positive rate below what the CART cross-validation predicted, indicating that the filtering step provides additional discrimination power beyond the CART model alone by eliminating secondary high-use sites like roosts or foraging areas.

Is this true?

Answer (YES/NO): NO